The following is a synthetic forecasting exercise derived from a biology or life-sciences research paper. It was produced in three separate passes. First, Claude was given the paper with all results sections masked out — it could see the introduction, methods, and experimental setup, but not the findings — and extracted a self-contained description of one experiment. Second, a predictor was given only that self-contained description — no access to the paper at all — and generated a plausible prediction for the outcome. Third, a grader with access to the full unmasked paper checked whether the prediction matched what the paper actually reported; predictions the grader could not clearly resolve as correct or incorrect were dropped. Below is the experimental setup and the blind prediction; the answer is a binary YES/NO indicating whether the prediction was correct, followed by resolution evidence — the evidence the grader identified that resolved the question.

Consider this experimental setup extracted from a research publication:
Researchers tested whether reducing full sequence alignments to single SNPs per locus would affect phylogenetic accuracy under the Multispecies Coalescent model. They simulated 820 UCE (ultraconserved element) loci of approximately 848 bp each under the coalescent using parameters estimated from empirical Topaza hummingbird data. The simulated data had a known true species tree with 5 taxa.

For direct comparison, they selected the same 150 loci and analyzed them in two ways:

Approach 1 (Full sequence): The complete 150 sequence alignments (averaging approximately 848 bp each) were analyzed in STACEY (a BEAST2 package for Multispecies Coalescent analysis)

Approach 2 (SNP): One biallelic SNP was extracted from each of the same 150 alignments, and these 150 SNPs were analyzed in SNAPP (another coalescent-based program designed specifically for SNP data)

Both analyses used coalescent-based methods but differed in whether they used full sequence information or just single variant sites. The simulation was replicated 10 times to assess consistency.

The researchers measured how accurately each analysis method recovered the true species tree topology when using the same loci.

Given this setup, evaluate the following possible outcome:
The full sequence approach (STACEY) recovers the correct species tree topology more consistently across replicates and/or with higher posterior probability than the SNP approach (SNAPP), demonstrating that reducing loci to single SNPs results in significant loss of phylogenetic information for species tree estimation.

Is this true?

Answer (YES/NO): YES